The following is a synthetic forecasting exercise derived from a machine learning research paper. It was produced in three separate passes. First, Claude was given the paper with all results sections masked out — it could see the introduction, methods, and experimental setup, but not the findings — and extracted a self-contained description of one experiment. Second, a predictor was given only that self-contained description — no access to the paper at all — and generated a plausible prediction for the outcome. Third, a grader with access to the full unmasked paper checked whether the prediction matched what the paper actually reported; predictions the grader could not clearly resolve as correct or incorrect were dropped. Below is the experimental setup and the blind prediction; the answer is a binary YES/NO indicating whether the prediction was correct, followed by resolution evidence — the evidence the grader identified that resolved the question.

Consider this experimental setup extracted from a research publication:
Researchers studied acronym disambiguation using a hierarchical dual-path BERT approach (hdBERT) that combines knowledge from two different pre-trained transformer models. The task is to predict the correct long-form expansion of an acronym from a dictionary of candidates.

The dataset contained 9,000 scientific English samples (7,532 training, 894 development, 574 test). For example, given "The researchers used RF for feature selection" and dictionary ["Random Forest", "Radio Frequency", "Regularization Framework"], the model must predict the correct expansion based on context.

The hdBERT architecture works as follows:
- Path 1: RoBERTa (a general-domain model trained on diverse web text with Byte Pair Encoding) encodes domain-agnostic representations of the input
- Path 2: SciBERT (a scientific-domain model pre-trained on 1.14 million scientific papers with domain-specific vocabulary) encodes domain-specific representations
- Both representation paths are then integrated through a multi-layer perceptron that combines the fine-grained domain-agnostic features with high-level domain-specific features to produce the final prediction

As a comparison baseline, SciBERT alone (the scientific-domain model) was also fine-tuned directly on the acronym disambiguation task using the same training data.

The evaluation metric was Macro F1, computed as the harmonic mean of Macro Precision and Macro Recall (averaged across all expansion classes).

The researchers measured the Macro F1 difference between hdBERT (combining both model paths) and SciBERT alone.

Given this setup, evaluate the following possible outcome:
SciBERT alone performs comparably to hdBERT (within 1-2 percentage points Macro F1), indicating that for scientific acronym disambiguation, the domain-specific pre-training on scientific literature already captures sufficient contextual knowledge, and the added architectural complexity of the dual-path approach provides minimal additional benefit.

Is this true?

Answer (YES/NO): NO